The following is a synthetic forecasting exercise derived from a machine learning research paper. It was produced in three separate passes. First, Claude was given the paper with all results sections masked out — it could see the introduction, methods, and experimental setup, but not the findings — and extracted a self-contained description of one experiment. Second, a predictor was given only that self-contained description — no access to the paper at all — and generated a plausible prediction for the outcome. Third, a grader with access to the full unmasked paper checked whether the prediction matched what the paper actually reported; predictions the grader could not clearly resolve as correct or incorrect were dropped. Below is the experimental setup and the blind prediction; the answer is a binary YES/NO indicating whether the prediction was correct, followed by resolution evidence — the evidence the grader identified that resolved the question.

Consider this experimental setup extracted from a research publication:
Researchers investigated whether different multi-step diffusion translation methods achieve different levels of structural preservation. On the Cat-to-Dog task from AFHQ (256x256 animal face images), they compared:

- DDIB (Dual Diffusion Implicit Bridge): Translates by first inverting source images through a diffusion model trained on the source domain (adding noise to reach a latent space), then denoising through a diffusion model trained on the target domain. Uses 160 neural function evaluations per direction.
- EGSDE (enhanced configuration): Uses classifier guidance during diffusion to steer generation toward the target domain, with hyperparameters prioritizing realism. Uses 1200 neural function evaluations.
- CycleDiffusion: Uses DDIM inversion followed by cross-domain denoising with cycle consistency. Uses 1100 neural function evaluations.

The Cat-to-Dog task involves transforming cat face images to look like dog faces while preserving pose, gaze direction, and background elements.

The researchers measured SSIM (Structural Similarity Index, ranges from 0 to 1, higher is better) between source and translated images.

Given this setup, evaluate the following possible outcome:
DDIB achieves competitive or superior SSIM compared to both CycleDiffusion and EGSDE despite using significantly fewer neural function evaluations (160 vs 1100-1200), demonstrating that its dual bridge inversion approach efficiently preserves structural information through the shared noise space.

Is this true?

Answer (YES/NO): YES